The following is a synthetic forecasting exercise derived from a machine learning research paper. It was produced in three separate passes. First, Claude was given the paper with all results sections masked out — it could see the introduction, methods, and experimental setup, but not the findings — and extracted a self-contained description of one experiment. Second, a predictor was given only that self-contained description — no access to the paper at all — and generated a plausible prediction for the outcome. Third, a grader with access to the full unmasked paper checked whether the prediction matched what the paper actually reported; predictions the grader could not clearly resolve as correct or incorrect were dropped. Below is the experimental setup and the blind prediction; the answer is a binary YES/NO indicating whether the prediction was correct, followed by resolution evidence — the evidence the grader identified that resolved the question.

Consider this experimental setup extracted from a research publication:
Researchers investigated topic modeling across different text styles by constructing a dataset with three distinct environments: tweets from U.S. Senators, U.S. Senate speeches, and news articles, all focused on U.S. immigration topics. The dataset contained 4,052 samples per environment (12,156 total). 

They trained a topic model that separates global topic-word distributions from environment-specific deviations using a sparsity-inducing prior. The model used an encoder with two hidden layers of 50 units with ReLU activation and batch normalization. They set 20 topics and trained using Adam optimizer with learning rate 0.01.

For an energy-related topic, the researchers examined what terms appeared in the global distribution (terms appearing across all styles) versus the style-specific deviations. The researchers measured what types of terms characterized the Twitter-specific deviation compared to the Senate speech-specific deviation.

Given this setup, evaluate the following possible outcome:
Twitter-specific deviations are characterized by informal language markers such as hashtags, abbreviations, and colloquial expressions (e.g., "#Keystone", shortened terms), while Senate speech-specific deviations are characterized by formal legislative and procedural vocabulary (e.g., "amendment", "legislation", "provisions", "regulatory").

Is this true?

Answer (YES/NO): NO